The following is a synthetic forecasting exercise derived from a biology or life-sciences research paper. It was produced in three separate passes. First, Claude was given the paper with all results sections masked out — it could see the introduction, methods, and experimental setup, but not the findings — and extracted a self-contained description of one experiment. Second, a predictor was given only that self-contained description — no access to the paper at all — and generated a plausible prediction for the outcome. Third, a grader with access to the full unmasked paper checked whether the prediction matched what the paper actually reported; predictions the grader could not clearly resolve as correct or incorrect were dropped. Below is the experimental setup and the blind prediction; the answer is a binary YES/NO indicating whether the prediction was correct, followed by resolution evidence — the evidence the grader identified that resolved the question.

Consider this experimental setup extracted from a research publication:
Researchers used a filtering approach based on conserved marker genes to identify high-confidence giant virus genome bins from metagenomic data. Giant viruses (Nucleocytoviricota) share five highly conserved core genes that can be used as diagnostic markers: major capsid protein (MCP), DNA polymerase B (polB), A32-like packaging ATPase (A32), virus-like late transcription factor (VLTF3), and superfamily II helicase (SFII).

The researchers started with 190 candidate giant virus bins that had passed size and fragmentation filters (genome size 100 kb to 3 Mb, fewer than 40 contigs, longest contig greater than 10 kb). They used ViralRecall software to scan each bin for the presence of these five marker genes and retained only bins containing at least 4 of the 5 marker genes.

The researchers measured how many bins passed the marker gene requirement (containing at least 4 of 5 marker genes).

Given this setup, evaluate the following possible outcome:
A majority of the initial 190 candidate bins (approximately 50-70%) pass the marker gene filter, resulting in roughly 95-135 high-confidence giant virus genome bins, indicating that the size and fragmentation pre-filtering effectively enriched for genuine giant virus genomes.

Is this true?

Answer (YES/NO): NO